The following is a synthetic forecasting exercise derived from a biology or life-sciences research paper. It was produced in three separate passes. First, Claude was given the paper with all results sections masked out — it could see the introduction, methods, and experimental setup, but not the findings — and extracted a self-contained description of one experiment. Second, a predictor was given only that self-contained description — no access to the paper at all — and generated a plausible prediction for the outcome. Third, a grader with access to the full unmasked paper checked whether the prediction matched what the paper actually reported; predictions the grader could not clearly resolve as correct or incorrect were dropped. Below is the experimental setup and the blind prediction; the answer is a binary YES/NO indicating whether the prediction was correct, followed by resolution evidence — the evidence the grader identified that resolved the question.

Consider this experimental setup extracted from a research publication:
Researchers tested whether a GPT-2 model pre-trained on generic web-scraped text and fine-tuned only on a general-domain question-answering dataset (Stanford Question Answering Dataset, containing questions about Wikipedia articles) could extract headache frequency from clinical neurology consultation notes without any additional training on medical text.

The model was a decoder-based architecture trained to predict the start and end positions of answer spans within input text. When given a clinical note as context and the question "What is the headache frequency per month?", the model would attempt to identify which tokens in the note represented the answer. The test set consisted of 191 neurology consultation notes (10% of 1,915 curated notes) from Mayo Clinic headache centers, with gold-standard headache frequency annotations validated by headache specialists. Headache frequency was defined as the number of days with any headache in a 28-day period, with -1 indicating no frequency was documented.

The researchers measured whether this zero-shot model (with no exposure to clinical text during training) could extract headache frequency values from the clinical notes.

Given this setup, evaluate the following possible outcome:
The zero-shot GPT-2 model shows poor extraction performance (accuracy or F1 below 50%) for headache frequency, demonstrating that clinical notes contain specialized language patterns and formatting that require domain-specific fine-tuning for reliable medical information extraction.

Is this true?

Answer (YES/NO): NO